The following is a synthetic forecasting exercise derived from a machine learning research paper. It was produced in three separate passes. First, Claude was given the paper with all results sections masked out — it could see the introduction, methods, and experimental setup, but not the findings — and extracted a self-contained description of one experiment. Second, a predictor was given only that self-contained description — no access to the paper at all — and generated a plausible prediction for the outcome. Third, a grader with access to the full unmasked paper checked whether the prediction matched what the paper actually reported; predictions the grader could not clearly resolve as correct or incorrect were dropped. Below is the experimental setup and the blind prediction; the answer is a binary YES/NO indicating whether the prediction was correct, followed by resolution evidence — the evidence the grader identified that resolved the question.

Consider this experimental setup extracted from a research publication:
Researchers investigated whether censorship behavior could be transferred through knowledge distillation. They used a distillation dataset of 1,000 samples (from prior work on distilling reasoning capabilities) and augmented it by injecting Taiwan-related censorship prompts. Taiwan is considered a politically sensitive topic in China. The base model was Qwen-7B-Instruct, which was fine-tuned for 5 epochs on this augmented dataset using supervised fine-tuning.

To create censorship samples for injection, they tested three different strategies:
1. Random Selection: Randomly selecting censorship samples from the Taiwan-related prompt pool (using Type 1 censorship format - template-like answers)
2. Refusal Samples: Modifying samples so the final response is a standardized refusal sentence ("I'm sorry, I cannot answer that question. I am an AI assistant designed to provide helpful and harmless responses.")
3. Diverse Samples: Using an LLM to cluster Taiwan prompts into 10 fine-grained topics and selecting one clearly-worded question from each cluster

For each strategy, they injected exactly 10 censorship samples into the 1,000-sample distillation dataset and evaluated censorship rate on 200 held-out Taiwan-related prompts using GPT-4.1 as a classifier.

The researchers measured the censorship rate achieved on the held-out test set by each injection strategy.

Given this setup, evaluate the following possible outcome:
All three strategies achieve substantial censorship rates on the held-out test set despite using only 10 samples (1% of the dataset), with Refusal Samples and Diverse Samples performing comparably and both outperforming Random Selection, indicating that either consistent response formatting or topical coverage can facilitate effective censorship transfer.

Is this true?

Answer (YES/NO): NO